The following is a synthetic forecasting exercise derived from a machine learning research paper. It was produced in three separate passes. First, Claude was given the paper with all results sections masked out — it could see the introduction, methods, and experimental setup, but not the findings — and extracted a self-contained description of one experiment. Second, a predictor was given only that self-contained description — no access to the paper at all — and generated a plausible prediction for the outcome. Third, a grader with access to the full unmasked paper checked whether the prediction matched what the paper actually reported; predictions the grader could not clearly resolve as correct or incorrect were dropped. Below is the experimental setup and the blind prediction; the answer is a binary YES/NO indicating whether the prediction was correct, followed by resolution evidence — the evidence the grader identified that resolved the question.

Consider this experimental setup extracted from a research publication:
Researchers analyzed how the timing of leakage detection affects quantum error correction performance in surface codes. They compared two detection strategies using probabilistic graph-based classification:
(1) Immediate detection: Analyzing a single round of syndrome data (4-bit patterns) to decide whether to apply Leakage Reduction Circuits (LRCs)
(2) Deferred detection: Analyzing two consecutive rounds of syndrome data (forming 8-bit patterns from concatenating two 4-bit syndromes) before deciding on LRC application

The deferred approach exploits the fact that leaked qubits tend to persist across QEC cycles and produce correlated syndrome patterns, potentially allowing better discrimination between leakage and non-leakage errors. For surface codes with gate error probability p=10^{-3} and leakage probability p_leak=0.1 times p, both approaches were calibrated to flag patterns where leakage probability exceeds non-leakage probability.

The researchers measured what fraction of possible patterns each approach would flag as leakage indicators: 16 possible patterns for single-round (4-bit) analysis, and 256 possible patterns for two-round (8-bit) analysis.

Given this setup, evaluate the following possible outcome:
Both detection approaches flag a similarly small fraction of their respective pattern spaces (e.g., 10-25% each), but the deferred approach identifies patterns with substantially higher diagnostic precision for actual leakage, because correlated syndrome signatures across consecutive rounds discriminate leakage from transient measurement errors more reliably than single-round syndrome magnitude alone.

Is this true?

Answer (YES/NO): NO